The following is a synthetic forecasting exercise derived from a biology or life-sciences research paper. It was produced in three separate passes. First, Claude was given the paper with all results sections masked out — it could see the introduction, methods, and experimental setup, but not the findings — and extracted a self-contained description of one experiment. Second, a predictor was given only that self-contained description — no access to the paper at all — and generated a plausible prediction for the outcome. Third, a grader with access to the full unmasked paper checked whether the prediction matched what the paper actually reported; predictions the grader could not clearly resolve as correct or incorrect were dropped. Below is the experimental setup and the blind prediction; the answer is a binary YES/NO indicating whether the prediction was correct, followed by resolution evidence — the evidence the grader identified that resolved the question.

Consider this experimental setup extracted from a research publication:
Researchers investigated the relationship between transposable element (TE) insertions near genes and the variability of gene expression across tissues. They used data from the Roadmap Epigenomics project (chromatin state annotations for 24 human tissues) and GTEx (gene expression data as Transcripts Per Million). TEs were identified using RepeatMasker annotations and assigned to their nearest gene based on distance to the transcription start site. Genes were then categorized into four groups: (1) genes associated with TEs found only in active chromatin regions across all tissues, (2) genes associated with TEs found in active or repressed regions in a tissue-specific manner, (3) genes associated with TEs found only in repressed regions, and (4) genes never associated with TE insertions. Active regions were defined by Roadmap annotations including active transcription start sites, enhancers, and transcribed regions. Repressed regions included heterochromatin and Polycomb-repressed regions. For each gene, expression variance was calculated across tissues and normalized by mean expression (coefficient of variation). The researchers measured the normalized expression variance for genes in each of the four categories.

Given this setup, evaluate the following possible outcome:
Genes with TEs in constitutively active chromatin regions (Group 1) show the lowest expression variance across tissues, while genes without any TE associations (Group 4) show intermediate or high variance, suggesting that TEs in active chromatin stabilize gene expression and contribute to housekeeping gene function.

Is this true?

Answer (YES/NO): NO